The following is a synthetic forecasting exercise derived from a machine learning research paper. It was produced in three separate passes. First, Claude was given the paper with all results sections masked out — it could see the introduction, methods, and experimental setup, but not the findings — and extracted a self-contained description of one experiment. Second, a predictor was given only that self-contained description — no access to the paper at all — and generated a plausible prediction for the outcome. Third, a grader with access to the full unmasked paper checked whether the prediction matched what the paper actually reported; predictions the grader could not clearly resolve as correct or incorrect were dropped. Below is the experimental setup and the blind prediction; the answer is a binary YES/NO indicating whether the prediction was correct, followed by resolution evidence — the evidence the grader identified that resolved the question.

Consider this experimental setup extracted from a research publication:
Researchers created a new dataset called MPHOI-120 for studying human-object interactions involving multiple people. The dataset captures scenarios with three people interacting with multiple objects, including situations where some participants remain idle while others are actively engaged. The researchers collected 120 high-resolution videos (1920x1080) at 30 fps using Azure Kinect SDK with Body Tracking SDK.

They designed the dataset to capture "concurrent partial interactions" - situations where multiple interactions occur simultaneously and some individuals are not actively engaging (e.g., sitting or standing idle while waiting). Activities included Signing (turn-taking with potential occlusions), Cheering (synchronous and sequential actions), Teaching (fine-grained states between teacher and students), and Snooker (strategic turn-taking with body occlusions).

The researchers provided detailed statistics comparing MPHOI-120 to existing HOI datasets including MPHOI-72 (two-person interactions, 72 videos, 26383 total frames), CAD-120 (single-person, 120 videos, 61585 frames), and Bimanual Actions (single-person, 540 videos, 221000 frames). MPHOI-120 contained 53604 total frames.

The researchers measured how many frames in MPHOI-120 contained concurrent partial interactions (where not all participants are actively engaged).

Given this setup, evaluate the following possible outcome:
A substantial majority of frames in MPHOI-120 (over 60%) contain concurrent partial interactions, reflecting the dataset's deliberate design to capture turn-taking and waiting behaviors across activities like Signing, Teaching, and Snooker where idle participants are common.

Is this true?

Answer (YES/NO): NO